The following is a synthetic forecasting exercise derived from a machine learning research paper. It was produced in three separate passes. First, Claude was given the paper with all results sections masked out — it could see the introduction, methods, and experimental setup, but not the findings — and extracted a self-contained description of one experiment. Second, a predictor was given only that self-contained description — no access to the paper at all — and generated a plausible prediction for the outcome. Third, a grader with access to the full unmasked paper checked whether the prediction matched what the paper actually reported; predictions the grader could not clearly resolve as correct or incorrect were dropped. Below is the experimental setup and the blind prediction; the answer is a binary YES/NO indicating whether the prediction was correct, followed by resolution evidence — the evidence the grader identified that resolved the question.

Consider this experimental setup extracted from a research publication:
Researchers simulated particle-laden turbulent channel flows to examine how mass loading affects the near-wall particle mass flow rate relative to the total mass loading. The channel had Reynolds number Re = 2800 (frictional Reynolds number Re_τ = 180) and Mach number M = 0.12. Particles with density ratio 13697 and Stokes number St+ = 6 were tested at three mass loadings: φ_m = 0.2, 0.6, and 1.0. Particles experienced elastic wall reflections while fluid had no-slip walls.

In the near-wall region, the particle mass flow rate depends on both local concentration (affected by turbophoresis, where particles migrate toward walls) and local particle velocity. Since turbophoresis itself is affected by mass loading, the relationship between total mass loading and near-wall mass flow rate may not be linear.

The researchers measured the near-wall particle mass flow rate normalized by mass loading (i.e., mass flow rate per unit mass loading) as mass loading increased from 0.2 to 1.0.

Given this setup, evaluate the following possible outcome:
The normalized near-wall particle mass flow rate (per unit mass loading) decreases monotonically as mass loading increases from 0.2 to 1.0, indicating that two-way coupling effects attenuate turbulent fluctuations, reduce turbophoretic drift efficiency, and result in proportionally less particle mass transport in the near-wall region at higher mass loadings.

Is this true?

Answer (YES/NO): YES